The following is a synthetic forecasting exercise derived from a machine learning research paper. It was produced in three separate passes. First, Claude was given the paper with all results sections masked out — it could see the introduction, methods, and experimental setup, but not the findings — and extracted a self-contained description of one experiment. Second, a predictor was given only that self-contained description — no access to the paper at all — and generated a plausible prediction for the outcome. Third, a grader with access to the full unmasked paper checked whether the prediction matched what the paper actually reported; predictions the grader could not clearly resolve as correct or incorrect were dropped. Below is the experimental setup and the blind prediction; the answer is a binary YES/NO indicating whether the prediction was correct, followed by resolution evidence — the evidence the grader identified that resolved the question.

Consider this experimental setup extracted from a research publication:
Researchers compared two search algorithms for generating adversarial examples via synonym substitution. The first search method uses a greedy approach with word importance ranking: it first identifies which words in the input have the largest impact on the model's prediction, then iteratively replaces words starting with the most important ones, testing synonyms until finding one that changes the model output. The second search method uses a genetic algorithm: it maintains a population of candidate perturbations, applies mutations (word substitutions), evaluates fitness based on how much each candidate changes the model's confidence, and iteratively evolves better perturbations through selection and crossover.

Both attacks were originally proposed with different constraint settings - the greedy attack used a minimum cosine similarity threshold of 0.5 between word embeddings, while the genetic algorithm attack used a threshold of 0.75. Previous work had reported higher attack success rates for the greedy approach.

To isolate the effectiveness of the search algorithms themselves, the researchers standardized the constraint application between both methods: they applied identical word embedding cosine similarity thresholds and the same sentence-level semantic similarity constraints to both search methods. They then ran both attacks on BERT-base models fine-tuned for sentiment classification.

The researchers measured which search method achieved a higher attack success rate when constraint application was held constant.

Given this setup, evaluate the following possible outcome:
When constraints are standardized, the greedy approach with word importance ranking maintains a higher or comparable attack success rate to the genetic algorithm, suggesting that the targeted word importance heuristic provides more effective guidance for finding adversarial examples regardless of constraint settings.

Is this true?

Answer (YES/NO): NO